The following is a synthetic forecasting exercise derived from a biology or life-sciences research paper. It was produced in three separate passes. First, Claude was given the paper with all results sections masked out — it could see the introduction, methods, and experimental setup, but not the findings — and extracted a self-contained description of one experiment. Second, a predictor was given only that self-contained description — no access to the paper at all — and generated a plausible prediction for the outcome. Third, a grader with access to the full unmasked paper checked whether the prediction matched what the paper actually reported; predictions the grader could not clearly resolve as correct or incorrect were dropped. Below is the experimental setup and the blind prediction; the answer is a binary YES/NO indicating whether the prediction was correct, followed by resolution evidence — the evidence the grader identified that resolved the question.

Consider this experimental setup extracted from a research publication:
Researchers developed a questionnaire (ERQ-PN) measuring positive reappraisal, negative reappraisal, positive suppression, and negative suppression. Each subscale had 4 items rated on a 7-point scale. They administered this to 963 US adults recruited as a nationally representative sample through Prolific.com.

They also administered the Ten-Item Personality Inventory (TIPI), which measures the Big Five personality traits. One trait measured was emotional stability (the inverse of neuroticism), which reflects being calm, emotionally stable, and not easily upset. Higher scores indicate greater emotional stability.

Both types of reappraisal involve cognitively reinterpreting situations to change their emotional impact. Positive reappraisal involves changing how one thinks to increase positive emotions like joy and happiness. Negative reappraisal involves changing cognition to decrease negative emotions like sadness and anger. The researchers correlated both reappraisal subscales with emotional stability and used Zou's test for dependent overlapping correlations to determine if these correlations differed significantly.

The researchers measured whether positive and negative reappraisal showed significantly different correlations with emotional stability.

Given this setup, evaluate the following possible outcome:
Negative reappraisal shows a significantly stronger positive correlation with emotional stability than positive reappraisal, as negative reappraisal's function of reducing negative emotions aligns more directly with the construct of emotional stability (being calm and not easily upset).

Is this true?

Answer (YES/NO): NO